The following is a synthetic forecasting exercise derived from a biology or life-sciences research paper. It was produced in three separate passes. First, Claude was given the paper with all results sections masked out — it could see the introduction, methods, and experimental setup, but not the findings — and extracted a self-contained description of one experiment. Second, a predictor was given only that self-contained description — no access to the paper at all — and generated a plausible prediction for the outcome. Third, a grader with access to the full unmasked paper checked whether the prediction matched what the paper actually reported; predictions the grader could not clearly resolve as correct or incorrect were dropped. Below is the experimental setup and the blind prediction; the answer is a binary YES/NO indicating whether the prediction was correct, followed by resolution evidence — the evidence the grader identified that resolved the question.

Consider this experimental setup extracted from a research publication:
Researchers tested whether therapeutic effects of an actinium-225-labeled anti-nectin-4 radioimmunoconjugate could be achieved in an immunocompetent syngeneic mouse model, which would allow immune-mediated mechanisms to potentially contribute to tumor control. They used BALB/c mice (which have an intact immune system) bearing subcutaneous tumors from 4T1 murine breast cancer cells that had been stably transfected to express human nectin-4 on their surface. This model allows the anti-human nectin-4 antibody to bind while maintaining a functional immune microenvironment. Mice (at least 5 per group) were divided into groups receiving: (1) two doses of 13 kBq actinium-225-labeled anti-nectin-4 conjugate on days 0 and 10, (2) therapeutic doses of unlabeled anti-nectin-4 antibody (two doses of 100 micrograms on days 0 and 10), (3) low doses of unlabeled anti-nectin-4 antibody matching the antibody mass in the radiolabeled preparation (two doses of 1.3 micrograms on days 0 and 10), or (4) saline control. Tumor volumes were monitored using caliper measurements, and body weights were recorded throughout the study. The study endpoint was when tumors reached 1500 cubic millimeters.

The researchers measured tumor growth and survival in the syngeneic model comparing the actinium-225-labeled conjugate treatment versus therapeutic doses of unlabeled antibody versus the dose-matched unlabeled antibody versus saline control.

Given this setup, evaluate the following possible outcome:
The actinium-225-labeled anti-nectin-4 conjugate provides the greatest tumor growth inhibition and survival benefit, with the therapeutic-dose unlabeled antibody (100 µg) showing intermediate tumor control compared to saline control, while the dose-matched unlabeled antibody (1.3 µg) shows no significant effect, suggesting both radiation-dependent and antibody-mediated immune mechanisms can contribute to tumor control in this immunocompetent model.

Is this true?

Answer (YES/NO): YES